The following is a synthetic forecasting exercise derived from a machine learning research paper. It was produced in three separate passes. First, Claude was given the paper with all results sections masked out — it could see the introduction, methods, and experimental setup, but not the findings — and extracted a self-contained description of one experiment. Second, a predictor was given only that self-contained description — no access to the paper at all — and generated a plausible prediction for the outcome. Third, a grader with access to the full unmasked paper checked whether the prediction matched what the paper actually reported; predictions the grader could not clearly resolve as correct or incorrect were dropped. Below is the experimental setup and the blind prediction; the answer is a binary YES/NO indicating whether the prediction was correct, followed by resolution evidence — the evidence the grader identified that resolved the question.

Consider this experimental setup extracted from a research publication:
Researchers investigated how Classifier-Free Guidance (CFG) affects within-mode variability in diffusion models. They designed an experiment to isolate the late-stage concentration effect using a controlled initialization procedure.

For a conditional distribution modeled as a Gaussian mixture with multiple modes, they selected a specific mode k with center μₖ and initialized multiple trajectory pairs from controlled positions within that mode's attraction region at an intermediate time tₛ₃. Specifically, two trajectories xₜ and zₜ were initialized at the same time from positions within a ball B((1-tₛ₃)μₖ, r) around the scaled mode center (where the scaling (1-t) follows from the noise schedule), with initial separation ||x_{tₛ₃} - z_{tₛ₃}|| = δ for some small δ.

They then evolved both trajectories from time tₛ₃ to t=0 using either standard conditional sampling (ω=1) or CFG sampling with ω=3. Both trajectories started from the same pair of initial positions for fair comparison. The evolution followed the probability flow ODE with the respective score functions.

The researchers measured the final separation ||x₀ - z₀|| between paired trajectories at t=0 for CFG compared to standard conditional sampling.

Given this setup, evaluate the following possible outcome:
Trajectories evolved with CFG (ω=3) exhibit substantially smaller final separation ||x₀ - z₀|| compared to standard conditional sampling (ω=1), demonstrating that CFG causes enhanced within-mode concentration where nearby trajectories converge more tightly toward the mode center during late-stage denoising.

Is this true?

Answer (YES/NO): YES